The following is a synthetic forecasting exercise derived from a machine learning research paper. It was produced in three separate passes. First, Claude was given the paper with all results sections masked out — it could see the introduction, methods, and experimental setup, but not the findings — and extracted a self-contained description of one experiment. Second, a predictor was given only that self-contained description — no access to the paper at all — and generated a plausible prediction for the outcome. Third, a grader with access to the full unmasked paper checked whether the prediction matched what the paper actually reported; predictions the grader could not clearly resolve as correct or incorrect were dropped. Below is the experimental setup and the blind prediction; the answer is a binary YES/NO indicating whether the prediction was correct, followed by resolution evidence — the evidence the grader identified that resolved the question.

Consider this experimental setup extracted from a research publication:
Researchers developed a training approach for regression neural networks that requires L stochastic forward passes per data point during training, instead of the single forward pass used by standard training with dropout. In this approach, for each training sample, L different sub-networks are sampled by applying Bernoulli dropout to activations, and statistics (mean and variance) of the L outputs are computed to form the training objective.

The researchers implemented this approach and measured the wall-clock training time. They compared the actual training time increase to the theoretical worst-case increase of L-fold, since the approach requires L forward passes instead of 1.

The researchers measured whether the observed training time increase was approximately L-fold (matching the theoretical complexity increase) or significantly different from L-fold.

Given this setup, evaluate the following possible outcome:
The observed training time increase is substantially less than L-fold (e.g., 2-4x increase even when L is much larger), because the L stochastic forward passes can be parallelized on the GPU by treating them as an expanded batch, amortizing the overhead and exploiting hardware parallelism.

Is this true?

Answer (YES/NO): YES